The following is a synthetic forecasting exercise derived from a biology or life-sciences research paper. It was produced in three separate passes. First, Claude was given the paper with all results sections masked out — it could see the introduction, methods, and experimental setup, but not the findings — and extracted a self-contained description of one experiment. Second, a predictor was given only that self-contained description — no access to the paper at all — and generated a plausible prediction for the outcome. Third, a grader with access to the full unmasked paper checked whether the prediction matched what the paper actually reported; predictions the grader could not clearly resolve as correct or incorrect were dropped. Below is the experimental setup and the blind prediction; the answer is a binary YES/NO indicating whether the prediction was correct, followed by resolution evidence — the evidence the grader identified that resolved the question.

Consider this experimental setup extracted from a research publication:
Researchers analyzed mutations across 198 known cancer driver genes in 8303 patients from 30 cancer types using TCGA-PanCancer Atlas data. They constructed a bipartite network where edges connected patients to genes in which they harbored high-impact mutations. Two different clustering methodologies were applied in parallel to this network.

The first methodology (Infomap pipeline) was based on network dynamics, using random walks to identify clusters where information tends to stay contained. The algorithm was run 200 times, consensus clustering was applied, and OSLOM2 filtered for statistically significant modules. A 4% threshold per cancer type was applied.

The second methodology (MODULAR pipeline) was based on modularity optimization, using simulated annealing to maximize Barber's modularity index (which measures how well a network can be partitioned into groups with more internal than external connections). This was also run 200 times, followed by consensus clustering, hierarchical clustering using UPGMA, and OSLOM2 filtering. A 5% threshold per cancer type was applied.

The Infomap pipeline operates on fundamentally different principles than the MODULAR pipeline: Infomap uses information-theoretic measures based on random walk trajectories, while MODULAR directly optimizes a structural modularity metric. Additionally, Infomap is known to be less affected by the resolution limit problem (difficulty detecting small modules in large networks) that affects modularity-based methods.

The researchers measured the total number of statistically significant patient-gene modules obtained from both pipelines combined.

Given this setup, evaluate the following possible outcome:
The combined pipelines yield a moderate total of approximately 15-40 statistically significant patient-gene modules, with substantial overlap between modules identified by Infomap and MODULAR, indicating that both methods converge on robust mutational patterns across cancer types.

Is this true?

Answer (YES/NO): NO